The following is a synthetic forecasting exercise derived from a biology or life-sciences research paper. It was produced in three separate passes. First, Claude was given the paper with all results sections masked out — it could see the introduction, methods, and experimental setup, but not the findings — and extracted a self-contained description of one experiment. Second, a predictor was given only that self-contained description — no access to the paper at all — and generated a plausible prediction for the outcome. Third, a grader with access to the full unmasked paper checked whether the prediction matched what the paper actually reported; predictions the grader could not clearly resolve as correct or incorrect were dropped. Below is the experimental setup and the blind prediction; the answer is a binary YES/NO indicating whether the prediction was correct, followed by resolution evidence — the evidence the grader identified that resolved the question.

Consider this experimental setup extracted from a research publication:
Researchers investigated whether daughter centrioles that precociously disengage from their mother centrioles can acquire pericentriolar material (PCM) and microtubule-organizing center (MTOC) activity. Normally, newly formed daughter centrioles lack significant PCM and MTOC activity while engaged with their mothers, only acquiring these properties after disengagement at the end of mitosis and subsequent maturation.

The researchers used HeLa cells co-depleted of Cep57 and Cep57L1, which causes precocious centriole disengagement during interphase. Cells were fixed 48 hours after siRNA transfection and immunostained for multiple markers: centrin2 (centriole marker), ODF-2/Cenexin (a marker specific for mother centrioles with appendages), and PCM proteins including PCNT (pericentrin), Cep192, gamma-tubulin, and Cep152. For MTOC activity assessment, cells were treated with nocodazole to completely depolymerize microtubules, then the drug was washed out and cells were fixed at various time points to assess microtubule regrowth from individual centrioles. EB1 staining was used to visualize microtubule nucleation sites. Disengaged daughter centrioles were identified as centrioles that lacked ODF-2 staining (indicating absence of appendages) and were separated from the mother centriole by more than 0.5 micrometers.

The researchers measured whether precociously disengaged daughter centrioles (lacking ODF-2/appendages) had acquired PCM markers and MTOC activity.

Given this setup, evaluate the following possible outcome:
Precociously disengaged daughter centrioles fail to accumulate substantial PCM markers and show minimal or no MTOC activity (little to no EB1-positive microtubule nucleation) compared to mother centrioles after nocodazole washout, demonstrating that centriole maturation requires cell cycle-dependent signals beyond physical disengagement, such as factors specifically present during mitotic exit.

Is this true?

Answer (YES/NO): NO